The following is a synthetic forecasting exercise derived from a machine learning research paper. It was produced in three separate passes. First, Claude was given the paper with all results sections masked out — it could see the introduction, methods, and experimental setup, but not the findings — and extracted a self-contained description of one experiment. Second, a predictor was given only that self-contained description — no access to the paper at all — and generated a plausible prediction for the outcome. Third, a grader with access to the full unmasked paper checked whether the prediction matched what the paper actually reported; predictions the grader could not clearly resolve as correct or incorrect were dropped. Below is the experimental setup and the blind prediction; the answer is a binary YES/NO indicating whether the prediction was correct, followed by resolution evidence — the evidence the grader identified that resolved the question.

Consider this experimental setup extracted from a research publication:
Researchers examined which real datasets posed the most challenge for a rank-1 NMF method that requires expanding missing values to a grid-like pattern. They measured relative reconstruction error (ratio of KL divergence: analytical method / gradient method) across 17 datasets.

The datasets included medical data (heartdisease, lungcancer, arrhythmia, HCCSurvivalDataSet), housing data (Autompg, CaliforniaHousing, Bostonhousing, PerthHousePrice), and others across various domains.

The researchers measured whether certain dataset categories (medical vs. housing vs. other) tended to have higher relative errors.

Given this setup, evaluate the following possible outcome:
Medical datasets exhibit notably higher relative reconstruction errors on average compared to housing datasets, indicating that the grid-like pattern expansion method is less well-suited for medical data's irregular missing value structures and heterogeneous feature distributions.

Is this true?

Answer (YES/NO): NO